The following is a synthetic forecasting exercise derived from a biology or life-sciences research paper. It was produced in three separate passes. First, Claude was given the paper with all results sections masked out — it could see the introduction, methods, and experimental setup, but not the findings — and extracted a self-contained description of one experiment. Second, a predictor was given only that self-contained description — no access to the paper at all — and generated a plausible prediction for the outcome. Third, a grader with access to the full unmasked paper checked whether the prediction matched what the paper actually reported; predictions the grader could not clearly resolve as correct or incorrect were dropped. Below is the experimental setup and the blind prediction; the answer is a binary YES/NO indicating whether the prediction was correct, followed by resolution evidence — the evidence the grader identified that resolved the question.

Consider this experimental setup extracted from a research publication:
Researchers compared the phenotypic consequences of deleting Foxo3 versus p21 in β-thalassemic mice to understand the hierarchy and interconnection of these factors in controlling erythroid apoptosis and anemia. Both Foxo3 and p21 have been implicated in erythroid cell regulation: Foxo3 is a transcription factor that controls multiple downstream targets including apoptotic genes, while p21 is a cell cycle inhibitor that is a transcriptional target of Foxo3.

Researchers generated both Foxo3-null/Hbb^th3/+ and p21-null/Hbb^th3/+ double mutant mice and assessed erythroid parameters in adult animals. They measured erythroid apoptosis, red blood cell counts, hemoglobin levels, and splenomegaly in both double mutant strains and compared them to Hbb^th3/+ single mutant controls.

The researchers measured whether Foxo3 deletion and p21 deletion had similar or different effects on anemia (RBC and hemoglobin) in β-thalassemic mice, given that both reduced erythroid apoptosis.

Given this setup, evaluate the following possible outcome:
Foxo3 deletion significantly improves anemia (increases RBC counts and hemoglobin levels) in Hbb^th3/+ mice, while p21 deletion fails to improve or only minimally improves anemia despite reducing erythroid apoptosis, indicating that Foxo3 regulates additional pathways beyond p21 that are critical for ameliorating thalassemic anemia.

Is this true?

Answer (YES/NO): YES